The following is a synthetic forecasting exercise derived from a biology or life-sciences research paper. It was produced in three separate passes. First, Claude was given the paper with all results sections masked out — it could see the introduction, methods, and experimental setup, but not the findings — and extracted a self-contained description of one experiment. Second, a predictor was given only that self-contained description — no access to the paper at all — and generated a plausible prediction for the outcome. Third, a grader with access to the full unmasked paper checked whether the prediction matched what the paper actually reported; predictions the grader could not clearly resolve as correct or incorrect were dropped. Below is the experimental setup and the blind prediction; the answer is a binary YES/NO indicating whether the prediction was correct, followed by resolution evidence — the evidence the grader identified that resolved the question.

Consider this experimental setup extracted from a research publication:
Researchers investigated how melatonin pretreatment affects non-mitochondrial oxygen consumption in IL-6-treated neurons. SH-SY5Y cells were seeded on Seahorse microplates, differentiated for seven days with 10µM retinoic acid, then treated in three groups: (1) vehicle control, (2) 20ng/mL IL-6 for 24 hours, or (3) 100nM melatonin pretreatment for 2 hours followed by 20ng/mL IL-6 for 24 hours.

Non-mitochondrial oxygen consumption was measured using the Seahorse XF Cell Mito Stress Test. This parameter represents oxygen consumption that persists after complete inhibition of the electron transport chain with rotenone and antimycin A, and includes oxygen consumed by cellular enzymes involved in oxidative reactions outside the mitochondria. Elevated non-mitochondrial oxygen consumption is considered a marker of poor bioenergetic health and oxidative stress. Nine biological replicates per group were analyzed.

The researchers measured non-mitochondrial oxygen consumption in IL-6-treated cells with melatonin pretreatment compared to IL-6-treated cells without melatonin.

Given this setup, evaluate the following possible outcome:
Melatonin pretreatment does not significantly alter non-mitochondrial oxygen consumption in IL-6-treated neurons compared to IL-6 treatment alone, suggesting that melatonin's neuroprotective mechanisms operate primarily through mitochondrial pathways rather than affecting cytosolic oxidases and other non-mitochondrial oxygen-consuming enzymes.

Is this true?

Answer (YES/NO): NO